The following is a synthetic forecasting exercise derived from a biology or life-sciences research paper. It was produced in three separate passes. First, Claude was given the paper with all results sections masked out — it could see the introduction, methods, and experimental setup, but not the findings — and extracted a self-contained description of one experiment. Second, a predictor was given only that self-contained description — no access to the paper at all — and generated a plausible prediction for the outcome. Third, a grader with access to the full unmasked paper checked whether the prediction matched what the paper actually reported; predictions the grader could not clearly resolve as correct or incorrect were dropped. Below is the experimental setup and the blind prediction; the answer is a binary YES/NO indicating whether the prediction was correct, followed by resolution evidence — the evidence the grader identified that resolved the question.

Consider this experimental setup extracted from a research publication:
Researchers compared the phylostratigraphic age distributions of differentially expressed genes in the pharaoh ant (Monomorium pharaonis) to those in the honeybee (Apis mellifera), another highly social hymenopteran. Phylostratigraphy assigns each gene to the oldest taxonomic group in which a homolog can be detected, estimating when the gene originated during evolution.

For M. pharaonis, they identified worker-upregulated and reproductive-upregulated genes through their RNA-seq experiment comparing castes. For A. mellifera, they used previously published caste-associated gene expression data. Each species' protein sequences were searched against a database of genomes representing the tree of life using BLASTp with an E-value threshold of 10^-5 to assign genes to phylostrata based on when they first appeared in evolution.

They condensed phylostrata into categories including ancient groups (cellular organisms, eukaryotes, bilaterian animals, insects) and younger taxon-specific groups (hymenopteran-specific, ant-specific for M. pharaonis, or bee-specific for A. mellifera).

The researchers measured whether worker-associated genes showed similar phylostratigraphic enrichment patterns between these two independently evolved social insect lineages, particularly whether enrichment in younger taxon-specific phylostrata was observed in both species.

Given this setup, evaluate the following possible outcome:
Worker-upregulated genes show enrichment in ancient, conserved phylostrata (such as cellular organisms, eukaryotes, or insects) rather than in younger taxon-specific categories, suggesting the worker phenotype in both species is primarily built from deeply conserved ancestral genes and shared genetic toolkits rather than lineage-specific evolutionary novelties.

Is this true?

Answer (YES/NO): NO